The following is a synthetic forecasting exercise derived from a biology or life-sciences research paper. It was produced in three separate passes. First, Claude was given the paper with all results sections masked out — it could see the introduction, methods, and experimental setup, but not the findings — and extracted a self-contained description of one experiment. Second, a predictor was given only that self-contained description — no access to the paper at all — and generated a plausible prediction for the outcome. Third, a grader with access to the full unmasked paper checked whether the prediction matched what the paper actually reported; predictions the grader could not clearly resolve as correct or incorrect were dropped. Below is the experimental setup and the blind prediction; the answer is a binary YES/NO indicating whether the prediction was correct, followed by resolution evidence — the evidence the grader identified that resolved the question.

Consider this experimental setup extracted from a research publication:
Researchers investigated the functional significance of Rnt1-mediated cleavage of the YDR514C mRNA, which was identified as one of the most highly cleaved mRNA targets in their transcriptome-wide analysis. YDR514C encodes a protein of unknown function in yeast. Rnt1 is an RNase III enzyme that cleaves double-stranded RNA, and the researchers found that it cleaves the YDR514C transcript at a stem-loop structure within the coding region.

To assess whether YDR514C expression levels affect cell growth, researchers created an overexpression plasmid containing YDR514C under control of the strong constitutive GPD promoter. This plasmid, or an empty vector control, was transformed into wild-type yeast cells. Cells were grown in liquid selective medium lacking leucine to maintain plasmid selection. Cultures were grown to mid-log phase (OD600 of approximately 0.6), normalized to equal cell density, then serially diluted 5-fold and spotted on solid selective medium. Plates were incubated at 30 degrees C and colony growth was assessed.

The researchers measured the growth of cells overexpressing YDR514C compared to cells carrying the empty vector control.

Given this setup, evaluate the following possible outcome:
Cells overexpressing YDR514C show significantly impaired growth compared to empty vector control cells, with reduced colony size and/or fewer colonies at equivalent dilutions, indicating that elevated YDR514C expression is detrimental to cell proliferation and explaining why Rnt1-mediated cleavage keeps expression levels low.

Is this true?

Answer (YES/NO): YES